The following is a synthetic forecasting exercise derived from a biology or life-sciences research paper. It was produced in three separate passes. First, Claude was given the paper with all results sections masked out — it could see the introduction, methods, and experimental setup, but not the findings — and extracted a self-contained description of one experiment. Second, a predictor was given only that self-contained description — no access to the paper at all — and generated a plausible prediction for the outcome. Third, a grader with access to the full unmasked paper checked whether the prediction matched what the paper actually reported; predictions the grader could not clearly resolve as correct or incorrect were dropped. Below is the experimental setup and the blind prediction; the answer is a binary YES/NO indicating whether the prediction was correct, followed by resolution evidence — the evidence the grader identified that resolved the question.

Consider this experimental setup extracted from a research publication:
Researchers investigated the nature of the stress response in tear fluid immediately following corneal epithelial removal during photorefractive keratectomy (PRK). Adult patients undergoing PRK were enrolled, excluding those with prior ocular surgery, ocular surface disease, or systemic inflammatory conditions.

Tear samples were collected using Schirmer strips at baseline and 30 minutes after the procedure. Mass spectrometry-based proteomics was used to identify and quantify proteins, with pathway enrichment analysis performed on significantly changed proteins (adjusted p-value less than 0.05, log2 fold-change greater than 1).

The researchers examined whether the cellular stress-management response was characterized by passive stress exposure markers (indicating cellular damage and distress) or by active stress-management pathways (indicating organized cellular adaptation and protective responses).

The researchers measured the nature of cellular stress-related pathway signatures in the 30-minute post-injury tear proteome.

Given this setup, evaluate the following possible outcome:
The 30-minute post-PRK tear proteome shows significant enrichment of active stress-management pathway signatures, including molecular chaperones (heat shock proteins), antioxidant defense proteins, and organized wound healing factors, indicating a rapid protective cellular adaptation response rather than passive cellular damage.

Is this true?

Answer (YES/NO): NO